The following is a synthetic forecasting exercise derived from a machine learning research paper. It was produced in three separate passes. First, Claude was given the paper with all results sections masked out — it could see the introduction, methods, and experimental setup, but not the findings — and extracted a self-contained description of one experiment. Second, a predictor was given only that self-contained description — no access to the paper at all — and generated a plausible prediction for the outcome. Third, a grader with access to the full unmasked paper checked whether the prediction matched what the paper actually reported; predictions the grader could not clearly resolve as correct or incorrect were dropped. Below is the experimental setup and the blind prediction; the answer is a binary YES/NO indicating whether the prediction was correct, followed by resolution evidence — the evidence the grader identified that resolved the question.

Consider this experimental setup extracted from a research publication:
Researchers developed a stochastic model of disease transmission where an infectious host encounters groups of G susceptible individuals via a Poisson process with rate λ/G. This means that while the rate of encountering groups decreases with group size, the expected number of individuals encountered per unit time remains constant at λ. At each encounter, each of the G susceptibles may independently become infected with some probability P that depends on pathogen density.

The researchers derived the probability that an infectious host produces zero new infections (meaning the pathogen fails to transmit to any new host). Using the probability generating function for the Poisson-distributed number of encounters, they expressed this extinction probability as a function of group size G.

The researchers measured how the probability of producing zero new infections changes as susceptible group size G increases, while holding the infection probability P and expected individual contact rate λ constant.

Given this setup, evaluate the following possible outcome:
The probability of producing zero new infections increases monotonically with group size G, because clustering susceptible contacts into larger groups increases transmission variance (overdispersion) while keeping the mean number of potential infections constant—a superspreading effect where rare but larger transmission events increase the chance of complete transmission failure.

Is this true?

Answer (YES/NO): YES